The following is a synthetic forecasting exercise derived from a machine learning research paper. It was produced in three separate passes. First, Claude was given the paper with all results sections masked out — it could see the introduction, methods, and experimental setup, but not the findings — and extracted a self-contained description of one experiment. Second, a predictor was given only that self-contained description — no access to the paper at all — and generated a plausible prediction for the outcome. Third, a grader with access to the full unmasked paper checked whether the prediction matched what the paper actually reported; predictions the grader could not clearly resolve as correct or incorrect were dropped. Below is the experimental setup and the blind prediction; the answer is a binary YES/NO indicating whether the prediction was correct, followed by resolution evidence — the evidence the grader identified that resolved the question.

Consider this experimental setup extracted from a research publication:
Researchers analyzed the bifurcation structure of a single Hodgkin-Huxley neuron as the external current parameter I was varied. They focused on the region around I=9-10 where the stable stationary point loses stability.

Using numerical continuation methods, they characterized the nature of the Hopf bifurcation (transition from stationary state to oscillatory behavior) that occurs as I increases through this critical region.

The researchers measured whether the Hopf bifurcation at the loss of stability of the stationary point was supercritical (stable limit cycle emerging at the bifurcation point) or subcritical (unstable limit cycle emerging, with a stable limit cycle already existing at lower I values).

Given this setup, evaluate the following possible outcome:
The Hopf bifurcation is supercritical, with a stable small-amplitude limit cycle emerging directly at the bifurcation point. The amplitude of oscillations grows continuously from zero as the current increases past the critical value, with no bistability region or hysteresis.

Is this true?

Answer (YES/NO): NO